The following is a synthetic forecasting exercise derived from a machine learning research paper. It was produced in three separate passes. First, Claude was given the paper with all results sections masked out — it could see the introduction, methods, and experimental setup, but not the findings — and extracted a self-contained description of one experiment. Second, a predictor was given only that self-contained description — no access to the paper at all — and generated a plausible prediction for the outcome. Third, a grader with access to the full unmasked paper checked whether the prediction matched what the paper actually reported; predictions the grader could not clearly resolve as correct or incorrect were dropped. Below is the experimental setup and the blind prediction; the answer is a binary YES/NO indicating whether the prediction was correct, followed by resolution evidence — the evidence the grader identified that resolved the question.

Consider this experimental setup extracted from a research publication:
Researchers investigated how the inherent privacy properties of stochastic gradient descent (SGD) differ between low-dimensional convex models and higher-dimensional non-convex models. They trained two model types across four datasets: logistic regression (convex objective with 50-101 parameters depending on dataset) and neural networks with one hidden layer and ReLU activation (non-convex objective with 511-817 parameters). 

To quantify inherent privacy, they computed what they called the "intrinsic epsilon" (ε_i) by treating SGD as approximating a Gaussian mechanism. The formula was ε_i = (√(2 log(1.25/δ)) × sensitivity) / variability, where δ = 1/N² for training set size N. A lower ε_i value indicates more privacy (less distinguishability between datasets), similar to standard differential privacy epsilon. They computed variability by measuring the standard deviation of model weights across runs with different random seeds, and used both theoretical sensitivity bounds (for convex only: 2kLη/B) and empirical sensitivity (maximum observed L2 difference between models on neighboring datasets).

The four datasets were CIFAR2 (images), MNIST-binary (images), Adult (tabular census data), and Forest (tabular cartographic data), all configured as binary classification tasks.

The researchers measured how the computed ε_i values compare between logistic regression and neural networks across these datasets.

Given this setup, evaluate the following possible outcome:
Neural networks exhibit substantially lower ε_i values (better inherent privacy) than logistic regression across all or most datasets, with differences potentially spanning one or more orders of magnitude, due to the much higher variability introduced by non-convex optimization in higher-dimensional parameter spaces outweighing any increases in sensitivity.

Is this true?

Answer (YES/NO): NO